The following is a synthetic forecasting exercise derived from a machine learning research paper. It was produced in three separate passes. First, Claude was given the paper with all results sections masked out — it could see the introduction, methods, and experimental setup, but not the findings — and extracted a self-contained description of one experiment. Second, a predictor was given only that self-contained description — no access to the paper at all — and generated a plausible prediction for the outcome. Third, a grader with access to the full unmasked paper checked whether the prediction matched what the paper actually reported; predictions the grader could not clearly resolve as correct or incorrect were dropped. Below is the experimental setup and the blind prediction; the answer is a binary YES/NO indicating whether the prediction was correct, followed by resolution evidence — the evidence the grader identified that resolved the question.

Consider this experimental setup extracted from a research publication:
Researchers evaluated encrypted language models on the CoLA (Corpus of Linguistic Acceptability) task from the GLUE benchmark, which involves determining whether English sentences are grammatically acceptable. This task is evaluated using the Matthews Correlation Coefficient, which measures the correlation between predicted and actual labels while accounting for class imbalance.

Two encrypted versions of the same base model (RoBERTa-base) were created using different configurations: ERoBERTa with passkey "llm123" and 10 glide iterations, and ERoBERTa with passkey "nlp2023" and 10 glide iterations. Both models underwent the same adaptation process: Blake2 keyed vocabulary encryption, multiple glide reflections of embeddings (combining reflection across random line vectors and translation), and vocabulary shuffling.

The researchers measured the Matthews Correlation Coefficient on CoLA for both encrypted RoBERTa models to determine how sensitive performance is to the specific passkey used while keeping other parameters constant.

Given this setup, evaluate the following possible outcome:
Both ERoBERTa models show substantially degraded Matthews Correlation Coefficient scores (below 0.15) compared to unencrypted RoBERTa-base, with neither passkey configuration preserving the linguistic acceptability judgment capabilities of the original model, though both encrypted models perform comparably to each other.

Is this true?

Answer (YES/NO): NO